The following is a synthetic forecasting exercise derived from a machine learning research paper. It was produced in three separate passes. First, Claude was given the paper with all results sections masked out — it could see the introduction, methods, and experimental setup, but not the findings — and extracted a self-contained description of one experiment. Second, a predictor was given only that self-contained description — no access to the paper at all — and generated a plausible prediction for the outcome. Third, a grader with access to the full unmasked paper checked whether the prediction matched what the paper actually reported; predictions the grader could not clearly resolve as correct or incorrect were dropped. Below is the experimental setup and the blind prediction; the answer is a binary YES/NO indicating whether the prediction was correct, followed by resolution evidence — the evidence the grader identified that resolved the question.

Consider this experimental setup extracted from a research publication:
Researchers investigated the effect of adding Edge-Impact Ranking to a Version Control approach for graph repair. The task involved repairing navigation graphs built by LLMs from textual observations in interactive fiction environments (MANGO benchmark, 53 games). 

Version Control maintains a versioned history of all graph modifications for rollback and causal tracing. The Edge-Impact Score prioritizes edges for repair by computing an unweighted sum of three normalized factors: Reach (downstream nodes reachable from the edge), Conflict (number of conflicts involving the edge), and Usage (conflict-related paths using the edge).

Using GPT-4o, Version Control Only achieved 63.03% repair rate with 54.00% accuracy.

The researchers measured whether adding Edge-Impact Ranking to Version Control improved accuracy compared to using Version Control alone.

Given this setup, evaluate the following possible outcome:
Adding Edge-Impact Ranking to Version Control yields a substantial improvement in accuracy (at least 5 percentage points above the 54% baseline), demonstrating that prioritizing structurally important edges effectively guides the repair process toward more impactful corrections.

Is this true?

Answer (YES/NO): NO